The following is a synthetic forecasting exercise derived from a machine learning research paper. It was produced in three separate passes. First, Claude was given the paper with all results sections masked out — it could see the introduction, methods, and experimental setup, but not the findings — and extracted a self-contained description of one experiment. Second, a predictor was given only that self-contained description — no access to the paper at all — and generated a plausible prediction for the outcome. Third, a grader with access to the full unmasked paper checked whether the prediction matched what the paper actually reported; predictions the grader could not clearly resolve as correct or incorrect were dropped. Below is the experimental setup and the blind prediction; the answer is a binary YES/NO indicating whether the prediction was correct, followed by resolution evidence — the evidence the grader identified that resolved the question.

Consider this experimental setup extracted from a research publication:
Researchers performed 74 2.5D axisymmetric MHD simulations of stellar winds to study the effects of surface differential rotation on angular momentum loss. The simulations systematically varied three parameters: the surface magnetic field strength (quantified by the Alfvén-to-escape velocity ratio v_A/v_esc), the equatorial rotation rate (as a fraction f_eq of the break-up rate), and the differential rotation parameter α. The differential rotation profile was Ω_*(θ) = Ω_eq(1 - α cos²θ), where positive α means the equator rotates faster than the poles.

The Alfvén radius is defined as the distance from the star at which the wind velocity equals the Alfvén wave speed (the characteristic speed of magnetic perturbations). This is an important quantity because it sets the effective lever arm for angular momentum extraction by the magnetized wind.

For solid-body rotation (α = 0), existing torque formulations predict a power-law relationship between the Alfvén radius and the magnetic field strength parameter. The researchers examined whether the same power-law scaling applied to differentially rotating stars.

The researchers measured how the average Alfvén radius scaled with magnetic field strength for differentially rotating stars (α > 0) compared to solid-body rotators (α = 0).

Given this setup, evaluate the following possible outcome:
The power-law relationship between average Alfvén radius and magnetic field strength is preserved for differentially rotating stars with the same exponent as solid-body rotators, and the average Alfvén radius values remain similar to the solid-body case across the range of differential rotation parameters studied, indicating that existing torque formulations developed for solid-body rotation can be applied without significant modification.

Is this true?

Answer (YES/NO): NO